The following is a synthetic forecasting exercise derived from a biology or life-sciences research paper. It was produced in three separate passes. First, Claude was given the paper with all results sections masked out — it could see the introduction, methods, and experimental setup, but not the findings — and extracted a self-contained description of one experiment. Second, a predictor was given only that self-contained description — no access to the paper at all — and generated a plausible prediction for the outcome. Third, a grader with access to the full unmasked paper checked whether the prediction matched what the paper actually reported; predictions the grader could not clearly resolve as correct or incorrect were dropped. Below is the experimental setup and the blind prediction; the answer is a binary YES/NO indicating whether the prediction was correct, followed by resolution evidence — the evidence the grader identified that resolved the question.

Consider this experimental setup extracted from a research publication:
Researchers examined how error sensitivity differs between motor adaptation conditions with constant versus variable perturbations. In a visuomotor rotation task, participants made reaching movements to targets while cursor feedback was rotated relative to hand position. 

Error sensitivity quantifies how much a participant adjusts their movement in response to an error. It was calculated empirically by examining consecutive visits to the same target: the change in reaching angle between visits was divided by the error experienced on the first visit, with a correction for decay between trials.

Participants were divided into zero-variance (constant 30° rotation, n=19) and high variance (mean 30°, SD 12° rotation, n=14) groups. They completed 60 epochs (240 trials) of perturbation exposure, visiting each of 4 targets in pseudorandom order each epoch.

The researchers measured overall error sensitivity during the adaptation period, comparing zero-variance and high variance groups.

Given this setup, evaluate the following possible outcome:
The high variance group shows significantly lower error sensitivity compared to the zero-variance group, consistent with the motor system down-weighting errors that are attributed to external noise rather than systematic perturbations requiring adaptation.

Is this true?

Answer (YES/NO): YES